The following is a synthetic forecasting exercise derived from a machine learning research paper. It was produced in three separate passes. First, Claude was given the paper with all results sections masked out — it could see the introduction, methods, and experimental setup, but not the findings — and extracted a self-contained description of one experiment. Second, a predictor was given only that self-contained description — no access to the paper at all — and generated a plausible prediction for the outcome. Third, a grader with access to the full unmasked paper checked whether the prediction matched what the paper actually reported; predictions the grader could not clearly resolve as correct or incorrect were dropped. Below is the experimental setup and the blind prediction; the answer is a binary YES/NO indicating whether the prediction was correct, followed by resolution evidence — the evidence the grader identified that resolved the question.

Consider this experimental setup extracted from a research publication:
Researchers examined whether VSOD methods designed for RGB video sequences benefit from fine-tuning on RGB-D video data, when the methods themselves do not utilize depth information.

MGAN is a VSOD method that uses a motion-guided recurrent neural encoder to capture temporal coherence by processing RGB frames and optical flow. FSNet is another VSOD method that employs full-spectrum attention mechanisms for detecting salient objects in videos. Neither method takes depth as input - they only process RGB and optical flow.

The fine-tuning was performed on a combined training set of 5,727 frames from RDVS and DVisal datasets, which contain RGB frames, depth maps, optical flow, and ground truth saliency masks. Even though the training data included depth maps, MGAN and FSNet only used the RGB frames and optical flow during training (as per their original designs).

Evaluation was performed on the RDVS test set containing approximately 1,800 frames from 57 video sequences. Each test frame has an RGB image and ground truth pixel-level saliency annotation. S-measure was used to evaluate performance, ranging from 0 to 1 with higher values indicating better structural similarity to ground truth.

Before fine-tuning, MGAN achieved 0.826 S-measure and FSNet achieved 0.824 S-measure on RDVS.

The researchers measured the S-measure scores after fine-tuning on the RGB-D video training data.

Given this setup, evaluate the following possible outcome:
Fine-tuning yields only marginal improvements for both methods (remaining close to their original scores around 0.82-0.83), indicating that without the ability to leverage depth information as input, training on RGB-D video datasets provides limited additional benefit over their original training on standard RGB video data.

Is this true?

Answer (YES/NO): NO